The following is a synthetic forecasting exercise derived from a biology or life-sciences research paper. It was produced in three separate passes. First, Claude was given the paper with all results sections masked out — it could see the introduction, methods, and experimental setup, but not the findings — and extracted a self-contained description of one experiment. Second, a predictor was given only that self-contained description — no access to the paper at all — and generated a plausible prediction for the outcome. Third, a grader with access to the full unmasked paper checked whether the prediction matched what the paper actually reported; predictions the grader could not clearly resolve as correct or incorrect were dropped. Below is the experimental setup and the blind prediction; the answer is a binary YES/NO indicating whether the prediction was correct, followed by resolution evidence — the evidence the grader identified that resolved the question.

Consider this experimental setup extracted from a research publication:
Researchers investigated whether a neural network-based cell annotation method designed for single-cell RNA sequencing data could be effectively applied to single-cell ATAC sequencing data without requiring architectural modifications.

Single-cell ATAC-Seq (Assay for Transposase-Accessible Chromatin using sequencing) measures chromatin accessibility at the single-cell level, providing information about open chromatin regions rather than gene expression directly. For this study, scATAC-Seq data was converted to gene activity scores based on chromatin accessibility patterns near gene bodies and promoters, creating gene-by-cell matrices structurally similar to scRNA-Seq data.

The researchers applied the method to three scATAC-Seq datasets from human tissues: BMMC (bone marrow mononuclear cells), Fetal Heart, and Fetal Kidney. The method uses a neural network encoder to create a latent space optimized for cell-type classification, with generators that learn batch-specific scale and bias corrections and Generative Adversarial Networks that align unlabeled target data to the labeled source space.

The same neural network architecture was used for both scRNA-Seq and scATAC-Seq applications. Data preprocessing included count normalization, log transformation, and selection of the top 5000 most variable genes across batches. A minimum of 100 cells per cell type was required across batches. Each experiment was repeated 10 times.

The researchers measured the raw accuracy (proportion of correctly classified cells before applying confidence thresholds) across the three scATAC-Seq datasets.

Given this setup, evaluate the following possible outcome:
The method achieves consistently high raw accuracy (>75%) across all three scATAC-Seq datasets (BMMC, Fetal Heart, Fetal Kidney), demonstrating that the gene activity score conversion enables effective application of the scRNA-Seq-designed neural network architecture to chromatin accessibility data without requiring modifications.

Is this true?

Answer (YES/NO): NO